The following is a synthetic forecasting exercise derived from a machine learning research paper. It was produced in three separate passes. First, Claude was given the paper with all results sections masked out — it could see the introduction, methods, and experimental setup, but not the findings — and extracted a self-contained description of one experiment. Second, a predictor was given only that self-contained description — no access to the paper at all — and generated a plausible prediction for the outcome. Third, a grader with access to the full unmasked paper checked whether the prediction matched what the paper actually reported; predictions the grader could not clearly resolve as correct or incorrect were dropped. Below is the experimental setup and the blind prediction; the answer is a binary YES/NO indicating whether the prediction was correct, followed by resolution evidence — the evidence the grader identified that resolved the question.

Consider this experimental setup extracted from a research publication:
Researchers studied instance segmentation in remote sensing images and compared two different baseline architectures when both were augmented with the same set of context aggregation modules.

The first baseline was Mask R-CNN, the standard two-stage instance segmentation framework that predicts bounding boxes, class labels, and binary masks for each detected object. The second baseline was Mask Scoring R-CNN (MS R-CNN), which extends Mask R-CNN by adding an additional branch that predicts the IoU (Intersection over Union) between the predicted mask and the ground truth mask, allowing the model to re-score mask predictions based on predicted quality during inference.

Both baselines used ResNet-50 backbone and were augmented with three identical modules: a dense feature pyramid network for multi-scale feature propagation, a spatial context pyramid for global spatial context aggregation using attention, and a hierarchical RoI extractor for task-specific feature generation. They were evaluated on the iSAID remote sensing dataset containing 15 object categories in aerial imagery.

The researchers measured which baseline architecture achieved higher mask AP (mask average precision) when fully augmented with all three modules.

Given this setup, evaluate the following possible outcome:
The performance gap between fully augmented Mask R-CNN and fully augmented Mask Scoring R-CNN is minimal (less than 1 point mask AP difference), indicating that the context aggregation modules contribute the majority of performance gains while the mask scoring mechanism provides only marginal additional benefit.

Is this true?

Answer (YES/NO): YES